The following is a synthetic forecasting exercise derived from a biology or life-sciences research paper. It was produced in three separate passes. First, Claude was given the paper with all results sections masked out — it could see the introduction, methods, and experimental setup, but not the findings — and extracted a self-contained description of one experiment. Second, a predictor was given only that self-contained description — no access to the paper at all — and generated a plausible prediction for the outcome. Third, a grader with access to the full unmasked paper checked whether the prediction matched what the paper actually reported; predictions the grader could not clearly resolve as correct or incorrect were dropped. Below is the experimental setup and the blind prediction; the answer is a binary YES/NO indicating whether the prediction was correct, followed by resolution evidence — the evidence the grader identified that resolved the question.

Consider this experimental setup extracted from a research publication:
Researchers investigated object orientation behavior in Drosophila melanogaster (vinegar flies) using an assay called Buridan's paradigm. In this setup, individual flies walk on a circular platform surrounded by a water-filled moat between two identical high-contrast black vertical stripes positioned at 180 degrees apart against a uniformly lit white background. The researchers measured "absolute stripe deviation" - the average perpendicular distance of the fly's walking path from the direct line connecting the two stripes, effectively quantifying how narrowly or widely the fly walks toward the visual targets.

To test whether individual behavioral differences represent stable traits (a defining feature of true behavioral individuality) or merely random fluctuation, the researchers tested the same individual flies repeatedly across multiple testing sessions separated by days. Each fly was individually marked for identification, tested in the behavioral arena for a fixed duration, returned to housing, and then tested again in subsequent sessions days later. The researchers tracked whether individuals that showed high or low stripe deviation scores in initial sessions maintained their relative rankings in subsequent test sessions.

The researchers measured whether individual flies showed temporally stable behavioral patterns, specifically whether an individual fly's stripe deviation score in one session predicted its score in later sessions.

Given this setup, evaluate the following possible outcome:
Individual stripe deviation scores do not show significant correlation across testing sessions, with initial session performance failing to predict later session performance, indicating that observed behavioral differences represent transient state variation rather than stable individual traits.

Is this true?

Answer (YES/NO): NO